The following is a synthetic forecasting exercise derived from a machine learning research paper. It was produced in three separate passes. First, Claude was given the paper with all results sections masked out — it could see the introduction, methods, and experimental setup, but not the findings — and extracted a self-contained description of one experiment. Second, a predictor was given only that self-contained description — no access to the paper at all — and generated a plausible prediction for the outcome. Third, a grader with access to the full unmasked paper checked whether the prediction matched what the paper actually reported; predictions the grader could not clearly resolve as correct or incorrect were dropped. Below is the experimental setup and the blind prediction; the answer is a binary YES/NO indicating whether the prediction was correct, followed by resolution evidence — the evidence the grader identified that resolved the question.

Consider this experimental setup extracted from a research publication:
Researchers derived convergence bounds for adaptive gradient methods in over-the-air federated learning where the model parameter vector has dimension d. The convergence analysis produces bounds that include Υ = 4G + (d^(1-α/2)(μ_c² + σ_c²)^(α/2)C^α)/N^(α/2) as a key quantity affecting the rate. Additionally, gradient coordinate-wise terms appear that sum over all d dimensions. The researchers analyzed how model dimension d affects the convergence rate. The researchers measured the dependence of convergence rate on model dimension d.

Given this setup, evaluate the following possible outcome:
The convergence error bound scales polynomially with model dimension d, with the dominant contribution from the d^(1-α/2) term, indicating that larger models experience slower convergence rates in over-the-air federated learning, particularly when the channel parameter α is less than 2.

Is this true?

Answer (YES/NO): NO